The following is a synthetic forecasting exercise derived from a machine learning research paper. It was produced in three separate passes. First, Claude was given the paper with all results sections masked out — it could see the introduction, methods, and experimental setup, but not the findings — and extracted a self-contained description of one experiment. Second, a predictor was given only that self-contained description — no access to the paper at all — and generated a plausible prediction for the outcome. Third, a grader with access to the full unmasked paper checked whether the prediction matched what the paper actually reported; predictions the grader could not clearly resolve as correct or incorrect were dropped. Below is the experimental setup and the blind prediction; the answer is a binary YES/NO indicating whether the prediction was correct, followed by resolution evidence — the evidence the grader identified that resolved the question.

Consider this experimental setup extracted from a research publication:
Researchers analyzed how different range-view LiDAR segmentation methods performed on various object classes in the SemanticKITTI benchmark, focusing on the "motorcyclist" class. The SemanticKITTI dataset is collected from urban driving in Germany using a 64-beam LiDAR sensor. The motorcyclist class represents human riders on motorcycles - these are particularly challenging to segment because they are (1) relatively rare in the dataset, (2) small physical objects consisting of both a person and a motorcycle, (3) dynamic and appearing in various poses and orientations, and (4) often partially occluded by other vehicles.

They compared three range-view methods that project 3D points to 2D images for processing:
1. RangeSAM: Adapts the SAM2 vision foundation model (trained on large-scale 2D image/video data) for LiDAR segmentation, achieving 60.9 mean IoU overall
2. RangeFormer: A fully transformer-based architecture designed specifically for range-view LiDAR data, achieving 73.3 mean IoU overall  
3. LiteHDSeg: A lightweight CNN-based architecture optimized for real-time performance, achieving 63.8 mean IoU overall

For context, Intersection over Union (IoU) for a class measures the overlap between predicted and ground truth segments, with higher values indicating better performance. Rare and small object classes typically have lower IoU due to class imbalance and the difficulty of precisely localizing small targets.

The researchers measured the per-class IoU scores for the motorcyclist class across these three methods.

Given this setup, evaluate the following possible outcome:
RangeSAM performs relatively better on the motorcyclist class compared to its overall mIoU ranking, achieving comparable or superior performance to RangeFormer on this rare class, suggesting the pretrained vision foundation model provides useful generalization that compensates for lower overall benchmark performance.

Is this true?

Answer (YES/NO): NO